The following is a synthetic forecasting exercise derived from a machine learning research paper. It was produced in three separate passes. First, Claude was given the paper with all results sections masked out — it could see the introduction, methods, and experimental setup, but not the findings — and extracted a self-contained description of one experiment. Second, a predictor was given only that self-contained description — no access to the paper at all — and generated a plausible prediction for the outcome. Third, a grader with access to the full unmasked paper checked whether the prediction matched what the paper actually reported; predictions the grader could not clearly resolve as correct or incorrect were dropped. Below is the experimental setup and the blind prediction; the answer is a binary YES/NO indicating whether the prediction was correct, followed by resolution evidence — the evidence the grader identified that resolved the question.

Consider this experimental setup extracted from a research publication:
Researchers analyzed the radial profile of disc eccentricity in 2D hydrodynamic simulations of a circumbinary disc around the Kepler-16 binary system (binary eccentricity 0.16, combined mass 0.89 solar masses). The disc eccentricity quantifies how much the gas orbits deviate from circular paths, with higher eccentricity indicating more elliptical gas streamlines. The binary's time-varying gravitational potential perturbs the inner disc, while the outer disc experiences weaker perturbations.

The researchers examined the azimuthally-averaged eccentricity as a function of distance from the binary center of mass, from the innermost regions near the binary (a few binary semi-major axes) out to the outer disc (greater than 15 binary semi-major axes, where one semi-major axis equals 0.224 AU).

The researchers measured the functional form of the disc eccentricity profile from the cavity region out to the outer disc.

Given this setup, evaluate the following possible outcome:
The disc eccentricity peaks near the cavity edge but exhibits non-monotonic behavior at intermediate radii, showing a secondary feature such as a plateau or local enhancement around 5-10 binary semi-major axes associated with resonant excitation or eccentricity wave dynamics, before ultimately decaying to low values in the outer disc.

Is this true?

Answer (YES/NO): NO